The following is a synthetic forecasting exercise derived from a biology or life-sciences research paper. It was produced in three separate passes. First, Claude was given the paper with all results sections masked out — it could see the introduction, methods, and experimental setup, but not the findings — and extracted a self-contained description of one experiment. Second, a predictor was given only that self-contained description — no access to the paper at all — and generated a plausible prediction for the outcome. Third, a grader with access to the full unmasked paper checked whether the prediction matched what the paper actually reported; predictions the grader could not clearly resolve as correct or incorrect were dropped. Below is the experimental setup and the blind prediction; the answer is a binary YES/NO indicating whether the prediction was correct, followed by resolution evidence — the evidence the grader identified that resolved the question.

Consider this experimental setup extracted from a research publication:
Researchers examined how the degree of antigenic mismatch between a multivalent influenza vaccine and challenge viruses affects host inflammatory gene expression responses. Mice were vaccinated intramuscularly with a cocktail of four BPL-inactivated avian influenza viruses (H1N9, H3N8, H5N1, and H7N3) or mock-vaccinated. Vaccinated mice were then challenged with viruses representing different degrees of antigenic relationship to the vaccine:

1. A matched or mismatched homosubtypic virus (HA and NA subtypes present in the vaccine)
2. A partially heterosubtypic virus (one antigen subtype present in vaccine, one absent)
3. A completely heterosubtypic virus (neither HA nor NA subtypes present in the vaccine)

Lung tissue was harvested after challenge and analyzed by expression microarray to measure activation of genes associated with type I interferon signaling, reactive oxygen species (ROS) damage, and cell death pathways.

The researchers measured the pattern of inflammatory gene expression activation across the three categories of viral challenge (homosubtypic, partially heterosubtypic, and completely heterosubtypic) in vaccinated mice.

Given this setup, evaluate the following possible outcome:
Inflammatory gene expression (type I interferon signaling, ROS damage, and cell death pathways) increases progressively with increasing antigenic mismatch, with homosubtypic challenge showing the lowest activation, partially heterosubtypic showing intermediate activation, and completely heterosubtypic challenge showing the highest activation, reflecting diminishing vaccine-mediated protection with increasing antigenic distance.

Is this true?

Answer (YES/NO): YES